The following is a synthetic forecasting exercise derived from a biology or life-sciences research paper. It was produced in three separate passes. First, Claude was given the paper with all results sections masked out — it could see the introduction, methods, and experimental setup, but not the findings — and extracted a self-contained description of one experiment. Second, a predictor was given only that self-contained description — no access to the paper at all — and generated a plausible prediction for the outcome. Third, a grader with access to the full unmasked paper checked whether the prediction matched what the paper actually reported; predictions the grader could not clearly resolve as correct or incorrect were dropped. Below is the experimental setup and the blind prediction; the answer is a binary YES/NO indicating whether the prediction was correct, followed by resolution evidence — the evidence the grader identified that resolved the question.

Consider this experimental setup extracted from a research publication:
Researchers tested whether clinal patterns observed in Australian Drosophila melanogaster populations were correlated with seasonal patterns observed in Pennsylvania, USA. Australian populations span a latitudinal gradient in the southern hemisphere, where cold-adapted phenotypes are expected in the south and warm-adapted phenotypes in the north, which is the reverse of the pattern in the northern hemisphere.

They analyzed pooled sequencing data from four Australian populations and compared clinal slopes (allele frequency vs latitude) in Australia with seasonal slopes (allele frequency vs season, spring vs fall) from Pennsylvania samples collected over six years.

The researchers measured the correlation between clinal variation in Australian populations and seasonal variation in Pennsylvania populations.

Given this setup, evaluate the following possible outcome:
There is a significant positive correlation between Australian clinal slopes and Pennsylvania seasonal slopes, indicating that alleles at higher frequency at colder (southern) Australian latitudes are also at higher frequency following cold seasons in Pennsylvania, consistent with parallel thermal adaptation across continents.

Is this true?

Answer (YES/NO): NO